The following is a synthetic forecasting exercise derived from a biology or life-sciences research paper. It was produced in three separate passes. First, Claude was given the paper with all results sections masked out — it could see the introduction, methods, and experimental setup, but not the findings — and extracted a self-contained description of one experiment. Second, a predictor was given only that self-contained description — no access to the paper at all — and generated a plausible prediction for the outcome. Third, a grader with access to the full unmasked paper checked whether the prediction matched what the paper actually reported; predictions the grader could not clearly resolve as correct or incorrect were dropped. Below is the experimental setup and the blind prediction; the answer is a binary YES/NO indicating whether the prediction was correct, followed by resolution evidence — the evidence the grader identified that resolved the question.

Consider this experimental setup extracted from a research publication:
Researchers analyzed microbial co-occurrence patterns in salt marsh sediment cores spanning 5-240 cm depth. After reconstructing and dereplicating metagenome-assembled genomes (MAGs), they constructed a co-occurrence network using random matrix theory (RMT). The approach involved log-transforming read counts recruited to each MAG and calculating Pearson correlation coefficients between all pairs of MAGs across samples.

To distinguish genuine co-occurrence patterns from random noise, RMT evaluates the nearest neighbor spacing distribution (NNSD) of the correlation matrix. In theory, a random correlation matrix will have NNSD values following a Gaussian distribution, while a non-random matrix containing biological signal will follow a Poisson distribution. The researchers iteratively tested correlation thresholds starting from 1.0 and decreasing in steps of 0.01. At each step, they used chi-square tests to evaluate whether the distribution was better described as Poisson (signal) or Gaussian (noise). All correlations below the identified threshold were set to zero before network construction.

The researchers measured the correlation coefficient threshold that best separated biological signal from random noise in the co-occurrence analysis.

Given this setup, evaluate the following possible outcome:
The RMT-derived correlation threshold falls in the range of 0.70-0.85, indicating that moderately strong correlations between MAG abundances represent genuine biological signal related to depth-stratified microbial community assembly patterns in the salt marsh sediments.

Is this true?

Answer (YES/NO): NO